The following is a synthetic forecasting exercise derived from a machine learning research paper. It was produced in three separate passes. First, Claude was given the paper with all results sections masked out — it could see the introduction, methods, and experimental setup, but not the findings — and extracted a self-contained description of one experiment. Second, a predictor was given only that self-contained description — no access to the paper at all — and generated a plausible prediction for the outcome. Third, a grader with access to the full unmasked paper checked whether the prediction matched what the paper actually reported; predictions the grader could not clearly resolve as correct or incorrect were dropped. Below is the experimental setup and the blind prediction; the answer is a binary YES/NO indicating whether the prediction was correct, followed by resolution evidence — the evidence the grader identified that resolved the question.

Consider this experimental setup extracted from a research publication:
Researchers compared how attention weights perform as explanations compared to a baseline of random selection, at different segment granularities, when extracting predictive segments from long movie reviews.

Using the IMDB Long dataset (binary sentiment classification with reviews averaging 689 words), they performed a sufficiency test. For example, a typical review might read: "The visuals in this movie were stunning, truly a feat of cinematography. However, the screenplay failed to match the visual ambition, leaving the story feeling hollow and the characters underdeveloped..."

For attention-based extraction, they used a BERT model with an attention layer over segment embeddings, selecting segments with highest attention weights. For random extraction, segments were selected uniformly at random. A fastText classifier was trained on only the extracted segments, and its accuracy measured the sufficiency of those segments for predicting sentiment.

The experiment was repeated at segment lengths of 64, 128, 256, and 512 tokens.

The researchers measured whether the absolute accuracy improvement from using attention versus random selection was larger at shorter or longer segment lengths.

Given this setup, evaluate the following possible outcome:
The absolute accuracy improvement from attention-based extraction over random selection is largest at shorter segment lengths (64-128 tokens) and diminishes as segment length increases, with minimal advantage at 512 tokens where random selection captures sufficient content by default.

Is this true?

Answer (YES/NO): YES